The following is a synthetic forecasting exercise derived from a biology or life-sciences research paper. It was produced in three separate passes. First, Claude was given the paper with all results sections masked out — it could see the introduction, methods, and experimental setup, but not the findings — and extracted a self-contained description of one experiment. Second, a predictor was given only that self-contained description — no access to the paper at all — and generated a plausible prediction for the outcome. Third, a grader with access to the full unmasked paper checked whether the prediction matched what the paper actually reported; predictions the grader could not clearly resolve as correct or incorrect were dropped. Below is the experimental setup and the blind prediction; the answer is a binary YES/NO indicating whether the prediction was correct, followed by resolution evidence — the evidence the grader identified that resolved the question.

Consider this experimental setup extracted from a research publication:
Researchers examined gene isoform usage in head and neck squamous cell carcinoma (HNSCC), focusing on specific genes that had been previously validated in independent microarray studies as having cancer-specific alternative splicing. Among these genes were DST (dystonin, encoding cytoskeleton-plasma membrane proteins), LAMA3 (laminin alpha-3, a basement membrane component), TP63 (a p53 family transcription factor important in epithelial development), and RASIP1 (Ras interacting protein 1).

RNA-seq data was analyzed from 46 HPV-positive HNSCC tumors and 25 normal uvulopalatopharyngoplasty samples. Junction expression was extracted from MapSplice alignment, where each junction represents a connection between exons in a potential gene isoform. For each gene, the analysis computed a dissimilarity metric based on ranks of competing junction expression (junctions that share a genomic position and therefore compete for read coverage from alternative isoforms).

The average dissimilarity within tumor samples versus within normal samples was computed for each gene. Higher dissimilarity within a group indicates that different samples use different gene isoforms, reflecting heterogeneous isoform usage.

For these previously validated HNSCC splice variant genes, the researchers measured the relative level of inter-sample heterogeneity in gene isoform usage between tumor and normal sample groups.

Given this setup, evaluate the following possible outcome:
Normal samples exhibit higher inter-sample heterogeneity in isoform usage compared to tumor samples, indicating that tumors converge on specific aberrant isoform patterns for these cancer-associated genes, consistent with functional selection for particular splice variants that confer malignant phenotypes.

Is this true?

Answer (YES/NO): NO